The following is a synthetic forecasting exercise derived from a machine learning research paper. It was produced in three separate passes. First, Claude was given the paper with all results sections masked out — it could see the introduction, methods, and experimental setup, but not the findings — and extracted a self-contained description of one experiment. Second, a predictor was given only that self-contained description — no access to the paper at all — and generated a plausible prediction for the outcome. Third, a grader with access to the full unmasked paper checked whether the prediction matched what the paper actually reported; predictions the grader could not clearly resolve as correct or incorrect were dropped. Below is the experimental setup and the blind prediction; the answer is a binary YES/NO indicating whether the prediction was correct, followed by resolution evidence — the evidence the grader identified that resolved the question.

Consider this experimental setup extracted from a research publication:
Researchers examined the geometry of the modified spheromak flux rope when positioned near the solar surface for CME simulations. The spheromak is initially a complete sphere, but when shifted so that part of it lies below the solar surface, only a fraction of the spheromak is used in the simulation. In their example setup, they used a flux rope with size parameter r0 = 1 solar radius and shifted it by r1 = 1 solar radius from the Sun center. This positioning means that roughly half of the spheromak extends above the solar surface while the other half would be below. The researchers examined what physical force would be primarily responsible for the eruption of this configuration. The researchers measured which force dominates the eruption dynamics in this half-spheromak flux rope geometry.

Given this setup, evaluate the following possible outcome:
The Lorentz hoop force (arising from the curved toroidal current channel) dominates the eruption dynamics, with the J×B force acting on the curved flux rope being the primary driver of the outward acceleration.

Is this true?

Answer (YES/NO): YES